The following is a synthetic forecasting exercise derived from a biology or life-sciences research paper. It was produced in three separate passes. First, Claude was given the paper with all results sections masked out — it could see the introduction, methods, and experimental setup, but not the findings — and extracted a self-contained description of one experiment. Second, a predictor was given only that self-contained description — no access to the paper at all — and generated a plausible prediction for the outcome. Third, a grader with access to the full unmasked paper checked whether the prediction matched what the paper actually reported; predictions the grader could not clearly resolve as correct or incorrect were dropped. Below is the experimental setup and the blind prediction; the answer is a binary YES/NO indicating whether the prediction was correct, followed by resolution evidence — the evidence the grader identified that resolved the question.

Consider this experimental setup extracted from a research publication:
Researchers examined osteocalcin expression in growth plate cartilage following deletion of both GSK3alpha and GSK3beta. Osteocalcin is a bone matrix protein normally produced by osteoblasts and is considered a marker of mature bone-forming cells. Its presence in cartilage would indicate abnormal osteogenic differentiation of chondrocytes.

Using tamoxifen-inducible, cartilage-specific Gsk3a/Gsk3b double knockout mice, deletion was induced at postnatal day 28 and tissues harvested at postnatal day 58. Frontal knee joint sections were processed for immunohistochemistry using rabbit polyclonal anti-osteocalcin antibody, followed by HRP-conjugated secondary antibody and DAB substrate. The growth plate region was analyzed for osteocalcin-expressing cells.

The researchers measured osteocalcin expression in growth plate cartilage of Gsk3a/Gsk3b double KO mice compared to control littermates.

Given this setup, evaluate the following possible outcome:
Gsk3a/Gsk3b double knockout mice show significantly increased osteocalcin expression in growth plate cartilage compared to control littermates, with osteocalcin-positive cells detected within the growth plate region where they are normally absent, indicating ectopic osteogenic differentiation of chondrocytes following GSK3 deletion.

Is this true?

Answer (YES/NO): NO